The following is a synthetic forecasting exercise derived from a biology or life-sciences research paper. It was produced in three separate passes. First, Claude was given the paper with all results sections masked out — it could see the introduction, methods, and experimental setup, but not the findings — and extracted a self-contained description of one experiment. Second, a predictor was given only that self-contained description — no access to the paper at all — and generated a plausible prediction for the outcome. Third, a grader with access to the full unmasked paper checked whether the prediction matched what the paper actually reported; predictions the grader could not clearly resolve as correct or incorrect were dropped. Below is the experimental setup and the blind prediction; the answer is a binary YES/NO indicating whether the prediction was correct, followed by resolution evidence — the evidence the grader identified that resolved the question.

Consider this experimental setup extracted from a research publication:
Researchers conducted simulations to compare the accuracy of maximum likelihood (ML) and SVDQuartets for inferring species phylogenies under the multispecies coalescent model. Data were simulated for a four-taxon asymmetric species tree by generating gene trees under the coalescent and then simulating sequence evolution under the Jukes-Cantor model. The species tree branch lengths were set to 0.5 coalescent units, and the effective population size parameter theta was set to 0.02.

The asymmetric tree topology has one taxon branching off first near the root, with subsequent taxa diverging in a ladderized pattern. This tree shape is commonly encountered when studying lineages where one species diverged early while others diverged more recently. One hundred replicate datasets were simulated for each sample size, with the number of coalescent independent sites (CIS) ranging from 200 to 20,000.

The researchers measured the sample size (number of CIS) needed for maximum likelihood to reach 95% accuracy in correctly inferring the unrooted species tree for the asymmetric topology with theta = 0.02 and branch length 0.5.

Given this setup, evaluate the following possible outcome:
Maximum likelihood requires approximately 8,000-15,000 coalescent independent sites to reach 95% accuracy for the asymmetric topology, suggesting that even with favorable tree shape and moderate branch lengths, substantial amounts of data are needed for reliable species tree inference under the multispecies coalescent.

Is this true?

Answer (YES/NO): NO